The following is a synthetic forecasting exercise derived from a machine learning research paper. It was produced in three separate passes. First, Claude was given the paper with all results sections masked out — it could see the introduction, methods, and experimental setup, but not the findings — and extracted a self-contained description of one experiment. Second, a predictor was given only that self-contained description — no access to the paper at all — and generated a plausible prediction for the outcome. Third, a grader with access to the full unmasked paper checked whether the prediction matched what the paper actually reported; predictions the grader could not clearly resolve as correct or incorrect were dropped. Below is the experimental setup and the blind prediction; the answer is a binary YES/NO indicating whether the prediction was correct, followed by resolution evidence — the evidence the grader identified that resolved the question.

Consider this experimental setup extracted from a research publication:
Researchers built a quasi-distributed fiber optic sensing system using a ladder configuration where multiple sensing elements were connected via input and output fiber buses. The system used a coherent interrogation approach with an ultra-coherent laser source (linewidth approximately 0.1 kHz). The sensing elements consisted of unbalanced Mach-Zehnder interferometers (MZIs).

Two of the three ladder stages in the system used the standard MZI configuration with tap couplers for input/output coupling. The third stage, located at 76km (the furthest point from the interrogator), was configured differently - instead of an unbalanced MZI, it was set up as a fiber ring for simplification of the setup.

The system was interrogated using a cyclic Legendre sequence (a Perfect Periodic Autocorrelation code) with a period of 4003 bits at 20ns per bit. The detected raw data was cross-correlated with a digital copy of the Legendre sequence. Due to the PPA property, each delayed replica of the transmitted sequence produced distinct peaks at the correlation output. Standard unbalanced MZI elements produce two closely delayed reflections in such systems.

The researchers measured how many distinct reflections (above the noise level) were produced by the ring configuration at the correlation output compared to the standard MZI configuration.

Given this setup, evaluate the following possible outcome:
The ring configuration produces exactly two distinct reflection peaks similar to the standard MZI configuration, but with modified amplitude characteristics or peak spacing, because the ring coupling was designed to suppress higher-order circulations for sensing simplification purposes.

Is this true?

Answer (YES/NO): NO